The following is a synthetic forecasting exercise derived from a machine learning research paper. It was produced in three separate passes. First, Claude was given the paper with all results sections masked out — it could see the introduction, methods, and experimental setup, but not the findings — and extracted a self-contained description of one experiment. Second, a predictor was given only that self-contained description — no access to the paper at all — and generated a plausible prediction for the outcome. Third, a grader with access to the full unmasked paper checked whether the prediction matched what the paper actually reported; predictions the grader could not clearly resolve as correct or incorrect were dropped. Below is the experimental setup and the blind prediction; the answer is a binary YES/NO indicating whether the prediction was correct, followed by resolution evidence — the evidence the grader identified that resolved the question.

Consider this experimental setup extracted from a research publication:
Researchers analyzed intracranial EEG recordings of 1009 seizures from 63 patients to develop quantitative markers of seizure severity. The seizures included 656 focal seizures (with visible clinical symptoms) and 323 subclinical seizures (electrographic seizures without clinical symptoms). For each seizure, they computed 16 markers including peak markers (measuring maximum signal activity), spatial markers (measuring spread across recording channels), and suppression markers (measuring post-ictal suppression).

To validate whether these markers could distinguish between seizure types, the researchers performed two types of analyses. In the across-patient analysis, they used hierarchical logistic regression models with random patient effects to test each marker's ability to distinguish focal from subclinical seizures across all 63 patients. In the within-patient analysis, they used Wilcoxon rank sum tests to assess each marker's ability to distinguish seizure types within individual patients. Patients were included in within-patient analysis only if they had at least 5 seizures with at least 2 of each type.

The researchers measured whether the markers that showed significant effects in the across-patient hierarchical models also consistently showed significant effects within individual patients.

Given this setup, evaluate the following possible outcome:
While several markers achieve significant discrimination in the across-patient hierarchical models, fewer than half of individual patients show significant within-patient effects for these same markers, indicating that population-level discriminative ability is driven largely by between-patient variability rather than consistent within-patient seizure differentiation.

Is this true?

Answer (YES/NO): NO